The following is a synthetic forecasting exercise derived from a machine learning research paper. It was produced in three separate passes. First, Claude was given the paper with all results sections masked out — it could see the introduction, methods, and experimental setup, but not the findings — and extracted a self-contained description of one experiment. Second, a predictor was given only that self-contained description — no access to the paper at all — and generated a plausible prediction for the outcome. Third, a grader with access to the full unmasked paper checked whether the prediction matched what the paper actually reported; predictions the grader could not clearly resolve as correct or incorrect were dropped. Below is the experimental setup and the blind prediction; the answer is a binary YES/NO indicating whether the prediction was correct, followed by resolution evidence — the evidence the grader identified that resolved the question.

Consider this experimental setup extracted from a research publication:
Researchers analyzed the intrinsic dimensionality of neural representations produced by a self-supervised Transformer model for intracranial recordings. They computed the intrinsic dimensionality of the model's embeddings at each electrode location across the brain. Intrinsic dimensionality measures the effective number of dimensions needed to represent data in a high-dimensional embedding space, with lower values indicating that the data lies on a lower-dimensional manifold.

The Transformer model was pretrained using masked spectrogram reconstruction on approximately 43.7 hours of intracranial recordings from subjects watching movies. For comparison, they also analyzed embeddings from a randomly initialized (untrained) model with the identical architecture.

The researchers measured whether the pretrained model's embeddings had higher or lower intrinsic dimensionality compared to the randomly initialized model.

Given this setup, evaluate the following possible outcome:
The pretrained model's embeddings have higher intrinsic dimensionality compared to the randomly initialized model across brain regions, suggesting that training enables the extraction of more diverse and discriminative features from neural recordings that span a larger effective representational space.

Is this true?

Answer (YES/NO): NO